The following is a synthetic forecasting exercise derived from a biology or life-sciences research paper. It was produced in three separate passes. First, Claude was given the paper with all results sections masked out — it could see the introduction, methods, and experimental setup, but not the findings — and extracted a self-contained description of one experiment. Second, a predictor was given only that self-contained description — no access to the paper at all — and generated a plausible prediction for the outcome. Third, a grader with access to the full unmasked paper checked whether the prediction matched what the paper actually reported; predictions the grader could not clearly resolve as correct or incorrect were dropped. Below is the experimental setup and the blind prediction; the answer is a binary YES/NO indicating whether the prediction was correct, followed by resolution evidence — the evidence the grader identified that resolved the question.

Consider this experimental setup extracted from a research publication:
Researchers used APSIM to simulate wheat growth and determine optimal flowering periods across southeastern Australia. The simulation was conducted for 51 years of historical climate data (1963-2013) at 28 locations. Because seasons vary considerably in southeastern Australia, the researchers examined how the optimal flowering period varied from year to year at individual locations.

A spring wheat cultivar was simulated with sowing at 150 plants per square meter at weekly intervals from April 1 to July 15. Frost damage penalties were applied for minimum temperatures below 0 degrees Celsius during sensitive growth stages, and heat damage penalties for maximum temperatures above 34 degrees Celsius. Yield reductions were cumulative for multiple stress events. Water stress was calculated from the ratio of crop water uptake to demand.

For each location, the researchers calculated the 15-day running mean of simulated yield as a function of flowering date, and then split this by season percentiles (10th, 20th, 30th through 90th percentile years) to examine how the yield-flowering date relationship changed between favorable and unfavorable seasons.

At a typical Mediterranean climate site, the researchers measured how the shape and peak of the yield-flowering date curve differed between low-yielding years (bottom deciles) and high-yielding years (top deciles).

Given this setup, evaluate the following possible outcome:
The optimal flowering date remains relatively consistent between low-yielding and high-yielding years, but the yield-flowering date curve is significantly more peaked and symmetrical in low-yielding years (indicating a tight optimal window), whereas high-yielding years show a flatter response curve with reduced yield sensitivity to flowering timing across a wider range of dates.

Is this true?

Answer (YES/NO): NO